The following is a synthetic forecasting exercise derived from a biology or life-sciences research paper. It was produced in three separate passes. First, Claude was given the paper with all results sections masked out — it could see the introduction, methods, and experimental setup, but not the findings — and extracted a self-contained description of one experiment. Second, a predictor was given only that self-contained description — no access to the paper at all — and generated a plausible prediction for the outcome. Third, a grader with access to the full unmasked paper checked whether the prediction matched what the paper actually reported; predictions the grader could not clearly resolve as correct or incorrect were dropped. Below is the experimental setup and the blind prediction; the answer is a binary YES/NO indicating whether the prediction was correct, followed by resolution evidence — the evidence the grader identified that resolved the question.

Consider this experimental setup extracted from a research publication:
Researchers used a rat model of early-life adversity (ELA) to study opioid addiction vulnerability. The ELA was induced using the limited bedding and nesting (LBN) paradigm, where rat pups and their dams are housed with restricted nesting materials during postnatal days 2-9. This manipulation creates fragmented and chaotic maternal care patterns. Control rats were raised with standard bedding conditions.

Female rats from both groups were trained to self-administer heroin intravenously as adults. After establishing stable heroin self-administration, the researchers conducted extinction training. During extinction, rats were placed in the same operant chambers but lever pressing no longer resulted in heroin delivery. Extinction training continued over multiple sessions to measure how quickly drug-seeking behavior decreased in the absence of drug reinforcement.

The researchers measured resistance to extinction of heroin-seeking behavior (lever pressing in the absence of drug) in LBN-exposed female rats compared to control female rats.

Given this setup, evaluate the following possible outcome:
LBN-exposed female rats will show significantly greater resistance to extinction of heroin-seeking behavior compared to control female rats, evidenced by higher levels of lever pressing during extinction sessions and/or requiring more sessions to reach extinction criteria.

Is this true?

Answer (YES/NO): YES